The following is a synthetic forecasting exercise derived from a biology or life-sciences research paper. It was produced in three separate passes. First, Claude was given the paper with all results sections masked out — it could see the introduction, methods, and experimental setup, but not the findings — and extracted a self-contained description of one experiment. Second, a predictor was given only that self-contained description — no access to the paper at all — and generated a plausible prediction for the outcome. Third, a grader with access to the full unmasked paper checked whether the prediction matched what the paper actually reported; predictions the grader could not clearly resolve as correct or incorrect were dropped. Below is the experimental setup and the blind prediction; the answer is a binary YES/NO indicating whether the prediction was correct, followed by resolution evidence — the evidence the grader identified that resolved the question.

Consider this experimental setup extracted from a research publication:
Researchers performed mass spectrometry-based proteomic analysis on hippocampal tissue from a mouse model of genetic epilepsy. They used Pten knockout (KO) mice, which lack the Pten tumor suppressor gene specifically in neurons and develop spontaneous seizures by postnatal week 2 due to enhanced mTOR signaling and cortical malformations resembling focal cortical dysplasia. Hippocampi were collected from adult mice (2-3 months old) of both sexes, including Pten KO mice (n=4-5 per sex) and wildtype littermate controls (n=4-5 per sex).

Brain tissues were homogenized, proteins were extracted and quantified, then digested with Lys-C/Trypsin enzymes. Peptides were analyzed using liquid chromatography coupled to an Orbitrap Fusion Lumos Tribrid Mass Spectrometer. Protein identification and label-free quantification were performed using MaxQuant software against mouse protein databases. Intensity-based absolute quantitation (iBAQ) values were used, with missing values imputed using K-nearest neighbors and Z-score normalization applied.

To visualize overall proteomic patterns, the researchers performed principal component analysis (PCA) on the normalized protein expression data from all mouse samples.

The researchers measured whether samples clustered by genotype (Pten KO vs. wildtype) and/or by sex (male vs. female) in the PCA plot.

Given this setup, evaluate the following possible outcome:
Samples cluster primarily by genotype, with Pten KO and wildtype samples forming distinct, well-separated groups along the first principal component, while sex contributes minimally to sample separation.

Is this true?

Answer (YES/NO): NO